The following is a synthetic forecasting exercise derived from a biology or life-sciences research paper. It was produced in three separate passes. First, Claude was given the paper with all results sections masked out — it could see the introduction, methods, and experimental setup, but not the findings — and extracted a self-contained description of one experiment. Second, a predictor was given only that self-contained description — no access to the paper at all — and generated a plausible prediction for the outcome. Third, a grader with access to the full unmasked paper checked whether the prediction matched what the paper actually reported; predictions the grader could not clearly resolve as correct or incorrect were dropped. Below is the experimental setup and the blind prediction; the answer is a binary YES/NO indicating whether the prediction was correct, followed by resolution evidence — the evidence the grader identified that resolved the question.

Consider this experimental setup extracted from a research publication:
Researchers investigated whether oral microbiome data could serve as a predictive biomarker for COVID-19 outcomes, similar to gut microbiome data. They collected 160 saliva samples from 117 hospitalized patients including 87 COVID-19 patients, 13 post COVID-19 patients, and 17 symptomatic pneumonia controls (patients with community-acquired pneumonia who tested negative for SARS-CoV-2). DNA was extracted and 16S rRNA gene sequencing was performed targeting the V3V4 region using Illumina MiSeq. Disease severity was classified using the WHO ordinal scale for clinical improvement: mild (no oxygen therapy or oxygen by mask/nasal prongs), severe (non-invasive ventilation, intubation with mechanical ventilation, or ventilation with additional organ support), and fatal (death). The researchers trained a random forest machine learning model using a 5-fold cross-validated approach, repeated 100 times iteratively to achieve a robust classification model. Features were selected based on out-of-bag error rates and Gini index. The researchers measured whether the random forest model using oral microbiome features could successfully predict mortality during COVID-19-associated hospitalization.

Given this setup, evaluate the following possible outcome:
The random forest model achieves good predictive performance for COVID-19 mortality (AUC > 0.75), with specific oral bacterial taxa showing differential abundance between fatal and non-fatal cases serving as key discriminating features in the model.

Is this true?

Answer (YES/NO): NO